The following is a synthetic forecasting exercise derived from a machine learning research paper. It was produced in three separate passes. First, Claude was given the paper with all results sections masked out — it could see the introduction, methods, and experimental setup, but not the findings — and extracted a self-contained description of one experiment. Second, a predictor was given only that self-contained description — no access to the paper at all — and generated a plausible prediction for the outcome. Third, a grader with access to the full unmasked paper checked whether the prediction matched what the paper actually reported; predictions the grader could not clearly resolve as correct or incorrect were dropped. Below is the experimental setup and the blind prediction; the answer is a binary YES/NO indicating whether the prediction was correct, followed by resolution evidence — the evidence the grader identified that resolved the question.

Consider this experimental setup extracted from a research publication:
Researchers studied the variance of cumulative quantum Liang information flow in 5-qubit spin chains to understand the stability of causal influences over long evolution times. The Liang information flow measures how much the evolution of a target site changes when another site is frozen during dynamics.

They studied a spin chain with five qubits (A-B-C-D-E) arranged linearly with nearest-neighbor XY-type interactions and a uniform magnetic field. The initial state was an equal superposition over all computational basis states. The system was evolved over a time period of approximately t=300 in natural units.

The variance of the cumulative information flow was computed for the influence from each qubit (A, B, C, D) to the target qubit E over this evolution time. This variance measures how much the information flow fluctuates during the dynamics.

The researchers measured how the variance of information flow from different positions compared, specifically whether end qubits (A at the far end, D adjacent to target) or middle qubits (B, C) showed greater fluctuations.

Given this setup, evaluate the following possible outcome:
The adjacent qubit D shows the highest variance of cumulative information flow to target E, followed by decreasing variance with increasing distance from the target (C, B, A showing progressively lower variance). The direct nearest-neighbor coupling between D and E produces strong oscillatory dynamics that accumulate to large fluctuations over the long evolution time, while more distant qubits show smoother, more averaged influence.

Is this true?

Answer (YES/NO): NO